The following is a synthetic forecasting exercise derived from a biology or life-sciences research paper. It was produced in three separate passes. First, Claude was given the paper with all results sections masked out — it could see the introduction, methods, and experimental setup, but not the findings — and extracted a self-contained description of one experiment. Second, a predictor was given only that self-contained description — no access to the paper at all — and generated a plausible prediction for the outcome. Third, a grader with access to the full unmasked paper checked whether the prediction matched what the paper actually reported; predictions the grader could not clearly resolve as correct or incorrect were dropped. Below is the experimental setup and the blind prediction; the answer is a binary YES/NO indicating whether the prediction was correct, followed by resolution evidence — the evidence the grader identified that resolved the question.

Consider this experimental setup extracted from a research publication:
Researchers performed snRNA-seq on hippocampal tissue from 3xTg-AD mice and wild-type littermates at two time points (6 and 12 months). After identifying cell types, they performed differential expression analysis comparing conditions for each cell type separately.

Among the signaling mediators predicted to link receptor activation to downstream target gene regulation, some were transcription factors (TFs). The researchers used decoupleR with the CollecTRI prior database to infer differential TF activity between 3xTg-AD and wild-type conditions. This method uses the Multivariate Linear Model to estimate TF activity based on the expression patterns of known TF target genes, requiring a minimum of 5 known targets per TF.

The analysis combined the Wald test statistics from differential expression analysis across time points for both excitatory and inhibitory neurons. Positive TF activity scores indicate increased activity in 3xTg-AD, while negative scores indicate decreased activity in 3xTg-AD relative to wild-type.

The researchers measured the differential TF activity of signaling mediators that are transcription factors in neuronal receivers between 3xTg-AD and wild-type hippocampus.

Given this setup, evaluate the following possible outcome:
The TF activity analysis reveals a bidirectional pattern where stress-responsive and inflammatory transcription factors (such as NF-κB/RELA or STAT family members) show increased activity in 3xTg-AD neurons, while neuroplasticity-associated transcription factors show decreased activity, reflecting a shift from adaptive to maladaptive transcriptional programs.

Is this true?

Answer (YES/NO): NO